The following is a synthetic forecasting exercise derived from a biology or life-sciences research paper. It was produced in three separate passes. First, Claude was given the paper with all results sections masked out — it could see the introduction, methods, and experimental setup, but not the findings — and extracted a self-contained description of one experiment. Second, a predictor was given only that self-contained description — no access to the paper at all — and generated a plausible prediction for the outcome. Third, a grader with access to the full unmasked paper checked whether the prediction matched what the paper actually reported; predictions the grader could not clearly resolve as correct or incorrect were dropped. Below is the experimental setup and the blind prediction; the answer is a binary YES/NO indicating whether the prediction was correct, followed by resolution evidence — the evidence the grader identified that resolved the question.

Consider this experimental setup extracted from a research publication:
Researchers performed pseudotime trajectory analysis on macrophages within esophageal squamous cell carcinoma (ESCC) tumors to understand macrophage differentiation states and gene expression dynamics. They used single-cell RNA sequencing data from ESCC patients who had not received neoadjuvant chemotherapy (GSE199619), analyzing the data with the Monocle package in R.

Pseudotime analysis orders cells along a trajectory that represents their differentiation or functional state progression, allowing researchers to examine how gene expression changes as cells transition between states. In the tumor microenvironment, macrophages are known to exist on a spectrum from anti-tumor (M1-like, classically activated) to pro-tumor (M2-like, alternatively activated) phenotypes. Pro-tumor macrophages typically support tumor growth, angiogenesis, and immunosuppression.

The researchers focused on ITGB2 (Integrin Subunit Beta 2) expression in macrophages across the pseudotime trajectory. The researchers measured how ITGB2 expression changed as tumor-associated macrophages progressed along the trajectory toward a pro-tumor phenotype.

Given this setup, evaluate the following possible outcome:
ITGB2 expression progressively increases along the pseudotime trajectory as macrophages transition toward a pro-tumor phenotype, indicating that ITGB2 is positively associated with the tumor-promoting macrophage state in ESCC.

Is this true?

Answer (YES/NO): YES